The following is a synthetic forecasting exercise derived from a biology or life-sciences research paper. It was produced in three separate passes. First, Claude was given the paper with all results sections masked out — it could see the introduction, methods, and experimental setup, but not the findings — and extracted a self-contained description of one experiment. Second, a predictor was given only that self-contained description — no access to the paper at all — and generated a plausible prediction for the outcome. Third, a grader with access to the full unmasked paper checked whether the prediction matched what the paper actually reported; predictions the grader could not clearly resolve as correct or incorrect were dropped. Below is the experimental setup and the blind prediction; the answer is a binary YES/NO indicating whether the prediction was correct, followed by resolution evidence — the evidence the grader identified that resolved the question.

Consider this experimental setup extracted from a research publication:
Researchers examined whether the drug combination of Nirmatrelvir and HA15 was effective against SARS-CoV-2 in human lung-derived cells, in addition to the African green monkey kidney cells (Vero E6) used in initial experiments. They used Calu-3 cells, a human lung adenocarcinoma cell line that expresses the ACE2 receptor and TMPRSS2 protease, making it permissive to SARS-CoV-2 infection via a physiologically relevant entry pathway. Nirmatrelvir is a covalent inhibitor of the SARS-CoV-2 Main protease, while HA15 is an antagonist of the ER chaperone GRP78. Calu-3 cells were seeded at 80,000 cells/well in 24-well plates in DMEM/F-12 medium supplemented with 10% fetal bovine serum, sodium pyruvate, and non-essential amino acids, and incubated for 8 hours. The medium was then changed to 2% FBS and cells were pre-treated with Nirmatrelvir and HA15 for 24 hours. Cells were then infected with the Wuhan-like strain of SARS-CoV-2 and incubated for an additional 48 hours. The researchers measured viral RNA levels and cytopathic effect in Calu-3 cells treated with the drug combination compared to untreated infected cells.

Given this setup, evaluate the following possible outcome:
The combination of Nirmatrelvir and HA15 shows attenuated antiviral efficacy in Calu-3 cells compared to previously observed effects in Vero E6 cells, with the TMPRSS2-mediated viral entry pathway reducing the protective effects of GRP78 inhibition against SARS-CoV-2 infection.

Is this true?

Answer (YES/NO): NO